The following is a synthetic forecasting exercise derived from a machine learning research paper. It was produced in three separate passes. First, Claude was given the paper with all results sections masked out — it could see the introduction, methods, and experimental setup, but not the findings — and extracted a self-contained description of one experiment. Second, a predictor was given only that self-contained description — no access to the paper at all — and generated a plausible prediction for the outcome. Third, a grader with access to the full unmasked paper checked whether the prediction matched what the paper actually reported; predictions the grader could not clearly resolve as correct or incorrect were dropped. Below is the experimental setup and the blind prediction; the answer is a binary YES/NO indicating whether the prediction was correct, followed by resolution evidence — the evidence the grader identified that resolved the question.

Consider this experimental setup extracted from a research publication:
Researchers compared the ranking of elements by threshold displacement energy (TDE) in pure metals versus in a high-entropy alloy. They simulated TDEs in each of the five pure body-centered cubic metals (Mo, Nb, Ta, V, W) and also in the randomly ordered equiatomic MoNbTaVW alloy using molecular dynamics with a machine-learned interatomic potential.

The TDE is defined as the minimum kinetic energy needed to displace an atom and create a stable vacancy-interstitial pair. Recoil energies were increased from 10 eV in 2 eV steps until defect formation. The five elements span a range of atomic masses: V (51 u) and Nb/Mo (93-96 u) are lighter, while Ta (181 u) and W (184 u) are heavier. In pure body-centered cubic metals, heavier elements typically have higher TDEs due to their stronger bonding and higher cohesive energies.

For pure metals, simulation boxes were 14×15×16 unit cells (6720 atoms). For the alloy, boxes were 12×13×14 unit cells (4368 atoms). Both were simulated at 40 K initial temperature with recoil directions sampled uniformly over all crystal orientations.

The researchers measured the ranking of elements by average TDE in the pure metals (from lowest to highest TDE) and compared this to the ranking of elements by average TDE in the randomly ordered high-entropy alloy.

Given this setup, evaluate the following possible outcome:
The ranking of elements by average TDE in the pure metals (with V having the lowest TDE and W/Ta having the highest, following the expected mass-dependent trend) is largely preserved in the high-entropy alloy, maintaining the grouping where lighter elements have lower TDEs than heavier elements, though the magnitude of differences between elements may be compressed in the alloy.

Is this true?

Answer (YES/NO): NO